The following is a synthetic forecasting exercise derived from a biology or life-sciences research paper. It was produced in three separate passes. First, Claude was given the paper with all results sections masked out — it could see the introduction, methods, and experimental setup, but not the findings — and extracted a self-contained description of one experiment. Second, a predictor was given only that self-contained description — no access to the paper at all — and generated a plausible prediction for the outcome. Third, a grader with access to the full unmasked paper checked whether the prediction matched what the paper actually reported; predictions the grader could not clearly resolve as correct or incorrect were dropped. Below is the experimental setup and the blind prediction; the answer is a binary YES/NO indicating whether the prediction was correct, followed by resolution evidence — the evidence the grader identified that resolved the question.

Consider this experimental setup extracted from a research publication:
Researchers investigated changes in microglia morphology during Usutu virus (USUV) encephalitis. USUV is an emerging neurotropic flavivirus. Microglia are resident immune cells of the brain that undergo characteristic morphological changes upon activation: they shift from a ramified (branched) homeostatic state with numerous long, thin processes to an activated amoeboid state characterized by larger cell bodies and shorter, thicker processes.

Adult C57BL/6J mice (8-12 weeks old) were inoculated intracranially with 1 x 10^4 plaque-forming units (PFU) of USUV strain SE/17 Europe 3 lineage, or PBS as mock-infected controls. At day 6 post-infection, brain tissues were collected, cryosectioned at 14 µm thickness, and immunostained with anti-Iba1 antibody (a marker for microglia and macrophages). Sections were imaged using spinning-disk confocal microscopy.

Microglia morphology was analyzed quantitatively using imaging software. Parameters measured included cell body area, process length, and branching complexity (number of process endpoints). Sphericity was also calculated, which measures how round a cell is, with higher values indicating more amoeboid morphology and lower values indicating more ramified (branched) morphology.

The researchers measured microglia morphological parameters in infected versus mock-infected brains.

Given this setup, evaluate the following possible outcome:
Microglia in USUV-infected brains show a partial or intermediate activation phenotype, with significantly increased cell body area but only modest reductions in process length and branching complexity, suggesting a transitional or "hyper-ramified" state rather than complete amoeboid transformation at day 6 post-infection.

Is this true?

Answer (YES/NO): NO